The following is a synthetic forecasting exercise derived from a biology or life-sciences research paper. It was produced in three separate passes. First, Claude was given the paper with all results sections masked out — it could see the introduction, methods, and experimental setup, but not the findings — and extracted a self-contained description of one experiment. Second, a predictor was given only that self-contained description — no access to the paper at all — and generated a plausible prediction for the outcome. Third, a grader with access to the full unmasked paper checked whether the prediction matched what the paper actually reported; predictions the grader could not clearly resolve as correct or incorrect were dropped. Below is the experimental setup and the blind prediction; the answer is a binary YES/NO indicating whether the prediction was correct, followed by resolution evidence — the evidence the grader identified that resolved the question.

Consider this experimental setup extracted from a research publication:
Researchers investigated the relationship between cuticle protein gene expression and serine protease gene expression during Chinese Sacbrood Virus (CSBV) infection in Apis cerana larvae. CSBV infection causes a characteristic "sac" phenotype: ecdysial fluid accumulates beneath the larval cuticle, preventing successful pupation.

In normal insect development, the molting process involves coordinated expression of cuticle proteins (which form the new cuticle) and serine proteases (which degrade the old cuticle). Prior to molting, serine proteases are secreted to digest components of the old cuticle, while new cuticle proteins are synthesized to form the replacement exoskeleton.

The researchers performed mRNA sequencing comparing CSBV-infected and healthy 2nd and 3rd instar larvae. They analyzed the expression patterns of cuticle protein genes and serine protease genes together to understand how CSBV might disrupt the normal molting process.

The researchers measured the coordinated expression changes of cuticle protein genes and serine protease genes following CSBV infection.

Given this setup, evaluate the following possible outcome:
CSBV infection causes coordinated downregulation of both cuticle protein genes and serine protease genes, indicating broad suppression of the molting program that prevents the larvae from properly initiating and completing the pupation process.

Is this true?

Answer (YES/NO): NO